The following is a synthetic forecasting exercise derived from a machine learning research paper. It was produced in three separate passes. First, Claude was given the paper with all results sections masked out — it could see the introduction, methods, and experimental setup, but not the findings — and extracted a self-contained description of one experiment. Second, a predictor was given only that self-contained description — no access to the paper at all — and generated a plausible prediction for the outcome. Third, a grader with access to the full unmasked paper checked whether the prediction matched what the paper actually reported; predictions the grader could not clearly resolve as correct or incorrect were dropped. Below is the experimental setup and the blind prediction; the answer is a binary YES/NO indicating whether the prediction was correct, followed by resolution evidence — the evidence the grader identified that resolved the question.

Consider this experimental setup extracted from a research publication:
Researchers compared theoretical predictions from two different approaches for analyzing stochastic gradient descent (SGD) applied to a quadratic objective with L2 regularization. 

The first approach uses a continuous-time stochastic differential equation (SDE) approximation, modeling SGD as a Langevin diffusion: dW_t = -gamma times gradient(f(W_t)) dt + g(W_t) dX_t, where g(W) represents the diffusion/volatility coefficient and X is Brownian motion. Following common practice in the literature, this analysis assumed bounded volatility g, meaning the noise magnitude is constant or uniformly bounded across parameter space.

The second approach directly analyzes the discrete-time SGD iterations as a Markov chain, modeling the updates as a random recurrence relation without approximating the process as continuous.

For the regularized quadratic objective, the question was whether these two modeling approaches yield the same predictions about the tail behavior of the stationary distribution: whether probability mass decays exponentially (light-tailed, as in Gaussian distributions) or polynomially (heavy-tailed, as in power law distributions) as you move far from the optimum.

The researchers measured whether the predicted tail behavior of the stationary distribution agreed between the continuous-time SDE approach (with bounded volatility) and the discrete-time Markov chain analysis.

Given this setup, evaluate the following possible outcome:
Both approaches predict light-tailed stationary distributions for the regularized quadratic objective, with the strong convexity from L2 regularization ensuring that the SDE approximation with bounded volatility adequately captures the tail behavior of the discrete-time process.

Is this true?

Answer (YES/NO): NO